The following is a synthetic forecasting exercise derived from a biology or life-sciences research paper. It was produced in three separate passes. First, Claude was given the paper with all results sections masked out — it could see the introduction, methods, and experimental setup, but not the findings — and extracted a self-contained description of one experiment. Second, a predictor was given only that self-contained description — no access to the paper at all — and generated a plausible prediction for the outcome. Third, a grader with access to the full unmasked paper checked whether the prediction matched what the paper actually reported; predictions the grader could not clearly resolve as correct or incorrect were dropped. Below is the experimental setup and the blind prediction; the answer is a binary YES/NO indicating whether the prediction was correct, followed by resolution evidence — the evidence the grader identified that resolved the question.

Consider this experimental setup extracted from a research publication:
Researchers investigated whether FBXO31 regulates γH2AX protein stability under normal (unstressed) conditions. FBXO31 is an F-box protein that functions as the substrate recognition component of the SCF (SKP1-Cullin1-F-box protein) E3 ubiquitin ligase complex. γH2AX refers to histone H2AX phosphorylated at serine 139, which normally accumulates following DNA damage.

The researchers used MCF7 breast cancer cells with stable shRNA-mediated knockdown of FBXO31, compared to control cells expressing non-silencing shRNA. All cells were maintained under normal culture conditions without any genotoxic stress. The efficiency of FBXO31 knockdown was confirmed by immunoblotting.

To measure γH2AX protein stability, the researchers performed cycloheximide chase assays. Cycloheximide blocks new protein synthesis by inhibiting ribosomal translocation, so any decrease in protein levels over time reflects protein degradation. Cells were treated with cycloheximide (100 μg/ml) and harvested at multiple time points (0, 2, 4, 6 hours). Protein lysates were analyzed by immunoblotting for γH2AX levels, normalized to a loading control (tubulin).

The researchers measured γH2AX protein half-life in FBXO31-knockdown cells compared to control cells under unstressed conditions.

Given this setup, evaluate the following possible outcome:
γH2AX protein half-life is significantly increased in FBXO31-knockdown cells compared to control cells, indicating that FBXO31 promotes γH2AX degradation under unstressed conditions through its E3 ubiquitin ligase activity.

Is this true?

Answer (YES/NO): YES